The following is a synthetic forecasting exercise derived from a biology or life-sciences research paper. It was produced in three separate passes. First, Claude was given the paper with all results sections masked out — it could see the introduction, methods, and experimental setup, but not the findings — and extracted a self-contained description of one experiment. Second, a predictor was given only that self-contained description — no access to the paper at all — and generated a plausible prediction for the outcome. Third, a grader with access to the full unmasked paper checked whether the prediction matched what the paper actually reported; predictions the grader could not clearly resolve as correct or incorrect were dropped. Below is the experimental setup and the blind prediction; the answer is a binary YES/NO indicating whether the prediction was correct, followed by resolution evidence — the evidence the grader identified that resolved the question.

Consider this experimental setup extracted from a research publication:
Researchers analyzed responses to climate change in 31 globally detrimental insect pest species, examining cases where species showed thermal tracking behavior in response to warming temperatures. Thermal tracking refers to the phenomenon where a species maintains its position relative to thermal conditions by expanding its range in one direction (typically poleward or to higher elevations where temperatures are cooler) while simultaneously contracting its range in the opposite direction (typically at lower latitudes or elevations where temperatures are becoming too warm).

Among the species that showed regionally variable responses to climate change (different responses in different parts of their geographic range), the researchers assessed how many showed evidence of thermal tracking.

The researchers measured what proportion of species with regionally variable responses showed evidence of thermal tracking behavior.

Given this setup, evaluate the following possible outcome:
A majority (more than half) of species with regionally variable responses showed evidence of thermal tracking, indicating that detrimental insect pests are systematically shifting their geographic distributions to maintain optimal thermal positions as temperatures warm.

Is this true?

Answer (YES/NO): NO